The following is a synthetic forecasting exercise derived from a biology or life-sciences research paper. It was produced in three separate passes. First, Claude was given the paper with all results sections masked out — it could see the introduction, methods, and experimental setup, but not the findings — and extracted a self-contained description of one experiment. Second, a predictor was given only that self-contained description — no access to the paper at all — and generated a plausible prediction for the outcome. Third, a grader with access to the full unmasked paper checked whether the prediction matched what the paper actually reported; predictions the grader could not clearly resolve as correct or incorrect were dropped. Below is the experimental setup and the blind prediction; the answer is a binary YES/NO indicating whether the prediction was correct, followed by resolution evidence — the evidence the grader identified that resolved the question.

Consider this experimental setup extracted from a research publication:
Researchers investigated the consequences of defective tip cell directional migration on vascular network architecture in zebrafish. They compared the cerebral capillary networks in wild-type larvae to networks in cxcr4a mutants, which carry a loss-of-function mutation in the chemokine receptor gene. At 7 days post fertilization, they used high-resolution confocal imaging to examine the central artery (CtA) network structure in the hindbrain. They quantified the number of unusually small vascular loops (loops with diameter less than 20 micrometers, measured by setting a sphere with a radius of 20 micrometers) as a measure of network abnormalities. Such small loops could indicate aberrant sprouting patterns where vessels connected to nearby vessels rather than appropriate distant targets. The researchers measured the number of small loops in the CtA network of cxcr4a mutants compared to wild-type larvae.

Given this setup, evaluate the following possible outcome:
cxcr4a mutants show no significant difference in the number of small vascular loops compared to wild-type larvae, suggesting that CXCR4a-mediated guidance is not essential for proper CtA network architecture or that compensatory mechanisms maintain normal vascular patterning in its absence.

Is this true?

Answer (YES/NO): NO